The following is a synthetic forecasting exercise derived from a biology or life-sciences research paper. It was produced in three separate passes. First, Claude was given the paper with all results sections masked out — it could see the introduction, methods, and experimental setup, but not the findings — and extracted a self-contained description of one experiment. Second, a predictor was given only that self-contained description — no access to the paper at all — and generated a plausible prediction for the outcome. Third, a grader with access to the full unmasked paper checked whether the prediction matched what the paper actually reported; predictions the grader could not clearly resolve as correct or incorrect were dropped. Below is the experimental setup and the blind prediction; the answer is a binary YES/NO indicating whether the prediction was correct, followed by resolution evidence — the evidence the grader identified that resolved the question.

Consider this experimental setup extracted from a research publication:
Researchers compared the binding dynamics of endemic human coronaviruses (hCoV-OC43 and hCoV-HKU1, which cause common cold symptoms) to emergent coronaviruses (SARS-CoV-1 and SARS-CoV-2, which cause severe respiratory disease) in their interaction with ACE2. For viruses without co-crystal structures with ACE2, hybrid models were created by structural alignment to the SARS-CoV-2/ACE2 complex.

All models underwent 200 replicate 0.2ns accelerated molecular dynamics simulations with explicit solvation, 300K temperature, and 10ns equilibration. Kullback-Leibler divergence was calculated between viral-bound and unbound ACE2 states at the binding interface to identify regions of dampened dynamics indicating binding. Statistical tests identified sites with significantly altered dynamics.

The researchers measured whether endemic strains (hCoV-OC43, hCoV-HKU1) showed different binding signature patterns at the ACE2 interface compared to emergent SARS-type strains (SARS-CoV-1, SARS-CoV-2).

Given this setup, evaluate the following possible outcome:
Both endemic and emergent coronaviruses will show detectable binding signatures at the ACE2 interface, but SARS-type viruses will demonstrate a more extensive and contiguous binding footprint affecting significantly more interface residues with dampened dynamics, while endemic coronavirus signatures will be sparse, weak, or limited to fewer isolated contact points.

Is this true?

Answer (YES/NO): YES